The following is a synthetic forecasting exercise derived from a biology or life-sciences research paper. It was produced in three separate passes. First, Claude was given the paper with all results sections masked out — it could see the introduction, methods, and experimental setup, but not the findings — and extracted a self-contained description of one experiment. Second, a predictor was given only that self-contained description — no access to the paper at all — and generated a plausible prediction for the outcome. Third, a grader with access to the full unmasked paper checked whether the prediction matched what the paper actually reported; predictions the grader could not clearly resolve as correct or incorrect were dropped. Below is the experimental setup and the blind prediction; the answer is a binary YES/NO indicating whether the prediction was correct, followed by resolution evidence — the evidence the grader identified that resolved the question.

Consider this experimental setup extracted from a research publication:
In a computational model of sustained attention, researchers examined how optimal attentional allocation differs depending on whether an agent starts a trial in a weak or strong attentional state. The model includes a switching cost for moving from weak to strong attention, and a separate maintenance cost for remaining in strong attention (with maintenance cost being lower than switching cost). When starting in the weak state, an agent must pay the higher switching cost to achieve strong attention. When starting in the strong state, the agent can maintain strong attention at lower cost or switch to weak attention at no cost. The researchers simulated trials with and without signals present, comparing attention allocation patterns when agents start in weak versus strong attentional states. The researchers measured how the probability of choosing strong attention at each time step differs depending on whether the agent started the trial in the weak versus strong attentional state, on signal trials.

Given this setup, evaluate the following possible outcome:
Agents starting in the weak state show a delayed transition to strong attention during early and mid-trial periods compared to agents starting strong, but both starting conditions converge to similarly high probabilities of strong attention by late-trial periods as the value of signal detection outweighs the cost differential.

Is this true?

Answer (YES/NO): NO